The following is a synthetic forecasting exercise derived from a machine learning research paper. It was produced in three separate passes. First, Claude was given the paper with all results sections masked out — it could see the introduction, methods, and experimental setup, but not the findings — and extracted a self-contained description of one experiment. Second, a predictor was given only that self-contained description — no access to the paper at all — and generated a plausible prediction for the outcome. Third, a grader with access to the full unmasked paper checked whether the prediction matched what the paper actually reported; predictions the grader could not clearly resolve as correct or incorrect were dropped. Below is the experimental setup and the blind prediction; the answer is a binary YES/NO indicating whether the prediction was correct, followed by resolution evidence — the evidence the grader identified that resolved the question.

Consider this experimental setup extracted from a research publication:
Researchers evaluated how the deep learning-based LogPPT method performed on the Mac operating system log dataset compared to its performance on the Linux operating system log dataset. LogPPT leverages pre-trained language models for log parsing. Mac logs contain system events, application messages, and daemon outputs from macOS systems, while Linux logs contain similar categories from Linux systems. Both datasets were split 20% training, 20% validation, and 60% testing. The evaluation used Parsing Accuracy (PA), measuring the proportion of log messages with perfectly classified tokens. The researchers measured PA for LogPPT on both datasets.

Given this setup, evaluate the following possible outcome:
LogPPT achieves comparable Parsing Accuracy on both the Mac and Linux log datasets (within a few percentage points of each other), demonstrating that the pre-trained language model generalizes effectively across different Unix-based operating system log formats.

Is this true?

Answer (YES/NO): NO